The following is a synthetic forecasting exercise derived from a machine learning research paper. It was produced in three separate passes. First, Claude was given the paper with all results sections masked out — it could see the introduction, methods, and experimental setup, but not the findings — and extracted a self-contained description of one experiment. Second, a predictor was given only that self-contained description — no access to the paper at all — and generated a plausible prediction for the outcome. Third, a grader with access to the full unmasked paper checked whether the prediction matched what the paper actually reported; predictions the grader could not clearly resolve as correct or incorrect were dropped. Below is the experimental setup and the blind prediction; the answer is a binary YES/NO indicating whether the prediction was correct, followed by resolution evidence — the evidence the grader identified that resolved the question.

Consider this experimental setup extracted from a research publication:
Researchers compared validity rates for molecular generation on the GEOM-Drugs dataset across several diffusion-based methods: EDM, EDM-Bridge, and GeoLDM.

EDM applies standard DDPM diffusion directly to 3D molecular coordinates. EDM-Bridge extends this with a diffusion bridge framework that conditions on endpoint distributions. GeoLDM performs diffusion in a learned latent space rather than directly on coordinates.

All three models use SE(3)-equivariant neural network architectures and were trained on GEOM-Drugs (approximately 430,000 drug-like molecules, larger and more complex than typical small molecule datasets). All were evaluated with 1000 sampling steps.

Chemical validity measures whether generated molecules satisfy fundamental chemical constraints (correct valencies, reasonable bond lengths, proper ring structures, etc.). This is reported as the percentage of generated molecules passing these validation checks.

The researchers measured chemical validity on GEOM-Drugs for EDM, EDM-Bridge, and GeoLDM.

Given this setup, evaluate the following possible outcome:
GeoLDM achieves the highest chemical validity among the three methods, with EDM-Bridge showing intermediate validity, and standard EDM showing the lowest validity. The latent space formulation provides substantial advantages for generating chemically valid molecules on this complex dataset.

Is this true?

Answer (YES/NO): YES